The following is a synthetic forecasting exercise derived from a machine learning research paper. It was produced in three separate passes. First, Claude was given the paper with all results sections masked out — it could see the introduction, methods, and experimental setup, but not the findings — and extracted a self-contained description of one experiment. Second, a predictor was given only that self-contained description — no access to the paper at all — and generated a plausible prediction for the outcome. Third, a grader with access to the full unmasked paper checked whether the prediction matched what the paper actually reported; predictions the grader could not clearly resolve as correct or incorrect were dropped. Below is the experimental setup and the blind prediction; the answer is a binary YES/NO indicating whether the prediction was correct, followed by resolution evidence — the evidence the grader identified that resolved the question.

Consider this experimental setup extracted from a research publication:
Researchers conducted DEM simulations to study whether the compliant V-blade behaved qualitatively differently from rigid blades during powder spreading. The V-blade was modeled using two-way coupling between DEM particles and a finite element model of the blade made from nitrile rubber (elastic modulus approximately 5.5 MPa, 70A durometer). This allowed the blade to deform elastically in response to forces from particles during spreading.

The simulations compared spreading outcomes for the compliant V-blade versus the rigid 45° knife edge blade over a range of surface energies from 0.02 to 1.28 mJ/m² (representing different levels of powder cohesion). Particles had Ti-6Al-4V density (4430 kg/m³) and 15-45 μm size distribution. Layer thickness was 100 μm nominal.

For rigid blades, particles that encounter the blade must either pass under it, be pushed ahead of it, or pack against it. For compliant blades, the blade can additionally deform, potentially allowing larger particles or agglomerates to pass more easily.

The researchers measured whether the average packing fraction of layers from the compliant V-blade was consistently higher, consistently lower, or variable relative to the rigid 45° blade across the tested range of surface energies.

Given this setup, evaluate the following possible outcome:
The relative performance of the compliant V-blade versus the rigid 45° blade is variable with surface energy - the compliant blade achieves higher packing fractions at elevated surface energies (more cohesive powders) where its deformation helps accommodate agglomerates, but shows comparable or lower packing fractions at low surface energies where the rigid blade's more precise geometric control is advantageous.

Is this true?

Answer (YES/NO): NO